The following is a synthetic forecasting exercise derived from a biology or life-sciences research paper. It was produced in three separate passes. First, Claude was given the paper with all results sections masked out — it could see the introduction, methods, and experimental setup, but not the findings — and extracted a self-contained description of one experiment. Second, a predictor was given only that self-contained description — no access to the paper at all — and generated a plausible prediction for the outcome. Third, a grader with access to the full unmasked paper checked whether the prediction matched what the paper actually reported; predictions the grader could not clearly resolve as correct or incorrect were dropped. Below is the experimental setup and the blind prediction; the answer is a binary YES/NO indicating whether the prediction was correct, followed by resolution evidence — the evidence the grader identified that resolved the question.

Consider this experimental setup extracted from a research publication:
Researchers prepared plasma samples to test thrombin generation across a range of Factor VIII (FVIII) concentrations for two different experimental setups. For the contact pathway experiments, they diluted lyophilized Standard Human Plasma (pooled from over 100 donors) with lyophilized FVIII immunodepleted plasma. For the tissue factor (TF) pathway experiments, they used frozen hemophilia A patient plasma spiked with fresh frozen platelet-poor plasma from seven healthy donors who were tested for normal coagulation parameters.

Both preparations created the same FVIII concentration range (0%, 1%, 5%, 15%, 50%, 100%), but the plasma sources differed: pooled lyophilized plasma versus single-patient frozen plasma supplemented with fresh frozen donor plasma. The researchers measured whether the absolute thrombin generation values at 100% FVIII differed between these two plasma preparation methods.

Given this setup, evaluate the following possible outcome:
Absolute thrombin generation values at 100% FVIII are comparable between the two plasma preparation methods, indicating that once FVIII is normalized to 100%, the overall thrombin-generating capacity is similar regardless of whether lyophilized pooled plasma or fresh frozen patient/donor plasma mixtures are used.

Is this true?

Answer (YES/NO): NO